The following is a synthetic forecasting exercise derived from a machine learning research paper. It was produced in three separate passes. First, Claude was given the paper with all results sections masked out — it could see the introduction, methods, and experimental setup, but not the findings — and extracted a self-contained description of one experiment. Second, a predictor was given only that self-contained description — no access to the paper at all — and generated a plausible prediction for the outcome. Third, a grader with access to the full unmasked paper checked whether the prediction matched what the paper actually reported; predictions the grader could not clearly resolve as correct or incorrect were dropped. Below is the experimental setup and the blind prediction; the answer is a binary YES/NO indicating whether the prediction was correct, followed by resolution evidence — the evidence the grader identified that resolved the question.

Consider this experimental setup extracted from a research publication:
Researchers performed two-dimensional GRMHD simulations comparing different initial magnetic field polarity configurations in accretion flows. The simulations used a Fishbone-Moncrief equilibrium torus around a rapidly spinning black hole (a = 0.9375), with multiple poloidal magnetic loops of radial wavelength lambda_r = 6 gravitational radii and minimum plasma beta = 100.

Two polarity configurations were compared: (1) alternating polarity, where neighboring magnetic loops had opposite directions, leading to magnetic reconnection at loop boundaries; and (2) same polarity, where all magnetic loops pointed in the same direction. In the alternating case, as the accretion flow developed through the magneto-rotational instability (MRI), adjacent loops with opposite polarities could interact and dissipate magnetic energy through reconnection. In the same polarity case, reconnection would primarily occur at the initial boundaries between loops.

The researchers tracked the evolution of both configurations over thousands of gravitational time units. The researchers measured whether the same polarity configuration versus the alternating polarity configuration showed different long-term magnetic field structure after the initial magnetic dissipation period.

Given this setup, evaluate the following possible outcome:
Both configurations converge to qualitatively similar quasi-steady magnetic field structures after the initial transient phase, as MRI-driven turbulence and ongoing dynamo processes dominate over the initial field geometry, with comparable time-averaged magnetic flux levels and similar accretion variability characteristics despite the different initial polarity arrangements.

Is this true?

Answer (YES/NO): NO